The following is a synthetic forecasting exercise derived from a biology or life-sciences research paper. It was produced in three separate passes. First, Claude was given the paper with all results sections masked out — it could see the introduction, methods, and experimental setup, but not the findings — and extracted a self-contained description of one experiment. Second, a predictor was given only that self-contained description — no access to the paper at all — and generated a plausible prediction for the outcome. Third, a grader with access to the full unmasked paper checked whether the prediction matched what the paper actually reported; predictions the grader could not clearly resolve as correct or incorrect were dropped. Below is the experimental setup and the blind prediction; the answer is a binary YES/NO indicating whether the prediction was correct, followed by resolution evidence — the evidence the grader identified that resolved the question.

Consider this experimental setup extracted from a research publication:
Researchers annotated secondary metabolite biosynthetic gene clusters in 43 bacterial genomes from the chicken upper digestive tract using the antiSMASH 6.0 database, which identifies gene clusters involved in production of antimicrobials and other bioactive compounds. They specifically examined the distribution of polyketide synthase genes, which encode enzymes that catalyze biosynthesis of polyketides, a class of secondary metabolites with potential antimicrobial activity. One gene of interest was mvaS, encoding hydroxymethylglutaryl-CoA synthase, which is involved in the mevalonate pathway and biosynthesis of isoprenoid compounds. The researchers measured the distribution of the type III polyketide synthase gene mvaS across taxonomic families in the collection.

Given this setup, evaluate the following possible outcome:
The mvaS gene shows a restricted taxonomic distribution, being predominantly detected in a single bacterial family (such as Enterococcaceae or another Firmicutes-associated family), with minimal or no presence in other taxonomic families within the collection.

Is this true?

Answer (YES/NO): YES